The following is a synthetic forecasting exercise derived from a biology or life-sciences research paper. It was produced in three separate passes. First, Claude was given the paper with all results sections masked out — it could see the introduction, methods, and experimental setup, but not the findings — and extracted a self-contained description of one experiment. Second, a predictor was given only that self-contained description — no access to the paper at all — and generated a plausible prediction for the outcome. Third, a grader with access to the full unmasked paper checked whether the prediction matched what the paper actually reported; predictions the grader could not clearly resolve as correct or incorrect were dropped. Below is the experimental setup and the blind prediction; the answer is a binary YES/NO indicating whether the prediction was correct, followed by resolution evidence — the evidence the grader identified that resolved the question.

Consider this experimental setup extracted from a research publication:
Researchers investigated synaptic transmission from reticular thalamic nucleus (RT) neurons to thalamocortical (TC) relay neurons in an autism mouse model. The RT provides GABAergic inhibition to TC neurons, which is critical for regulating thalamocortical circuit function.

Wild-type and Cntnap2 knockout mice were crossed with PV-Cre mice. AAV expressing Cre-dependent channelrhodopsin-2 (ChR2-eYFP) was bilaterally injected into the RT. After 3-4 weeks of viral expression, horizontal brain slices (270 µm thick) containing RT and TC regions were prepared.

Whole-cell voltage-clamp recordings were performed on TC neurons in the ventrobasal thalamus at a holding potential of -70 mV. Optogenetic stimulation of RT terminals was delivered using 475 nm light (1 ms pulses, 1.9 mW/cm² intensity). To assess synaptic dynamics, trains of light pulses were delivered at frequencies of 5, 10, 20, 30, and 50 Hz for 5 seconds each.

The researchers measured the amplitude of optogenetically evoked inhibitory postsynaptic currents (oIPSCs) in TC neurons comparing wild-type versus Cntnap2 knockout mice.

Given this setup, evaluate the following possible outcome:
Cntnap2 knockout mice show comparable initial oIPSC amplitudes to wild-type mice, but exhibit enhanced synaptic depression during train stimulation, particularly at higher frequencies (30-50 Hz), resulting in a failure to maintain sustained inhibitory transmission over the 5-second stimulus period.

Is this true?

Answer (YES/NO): NO